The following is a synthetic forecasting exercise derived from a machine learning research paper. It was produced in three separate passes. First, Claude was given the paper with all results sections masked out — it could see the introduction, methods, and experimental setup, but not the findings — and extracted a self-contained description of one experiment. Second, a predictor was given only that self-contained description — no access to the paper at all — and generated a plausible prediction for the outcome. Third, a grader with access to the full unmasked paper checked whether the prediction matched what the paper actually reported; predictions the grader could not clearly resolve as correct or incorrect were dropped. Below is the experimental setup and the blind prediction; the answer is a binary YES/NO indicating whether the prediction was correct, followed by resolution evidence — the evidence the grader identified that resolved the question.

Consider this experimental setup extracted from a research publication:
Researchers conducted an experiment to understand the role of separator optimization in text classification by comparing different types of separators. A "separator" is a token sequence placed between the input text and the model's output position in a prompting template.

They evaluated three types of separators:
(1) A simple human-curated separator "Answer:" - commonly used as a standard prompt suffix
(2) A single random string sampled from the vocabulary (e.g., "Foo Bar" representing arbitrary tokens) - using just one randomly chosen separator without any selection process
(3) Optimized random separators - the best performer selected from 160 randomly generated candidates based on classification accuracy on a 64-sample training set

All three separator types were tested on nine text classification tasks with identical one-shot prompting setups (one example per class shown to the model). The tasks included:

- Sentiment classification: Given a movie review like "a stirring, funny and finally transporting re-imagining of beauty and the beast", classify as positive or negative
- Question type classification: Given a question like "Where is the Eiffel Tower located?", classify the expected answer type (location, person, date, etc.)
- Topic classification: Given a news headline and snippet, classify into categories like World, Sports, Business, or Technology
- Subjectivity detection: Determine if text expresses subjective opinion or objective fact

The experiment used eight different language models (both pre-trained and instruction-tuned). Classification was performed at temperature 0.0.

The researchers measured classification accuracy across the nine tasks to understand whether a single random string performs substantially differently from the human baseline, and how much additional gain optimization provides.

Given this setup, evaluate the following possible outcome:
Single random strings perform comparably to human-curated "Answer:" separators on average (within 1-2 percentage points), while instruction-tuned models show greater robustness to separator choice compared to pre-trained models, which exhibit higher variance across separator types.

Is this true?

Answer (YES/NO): NO